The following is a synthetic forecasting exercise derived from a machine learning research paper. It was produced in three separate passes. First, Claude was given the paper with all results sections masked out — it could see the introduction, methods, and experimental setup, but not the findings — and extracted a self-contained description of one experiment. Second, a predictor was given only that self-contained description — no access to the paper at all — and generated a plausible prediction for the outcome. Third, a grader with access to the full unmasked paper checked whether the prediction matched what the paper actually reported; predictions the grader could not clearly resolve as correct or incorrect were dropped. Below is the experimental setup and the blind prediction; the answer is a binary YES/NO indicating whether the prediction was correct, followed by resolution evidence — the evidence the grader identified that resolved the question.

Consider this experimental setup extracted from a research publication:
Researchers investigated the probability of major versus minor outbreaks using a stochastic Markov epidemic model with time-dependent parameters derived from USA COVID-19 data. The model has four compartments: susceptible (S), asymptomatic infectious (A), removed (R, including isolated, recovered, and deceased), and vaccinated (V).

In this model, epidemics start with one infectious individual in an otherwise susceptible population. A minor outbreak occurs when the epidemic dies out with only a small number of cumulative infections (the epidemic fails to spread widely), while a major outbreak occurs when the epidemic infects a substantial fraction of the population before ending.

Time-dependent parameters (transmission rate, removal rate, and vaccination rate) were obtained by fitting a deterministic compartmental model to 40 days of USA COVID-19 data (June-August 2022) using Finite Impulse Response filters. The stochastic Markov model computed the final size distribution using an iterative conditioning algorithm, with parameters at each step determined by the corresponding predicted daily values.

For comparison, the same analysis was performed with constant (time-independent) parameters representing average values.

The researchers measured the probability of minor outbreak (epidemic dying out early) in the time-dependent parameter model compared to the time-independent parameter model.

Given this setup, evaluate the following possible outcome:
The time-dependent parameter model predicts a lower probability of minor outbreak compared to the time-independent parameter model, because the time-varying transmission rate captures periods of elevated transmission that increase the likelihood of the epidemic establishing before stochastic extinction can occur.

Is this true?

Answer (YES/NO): NO